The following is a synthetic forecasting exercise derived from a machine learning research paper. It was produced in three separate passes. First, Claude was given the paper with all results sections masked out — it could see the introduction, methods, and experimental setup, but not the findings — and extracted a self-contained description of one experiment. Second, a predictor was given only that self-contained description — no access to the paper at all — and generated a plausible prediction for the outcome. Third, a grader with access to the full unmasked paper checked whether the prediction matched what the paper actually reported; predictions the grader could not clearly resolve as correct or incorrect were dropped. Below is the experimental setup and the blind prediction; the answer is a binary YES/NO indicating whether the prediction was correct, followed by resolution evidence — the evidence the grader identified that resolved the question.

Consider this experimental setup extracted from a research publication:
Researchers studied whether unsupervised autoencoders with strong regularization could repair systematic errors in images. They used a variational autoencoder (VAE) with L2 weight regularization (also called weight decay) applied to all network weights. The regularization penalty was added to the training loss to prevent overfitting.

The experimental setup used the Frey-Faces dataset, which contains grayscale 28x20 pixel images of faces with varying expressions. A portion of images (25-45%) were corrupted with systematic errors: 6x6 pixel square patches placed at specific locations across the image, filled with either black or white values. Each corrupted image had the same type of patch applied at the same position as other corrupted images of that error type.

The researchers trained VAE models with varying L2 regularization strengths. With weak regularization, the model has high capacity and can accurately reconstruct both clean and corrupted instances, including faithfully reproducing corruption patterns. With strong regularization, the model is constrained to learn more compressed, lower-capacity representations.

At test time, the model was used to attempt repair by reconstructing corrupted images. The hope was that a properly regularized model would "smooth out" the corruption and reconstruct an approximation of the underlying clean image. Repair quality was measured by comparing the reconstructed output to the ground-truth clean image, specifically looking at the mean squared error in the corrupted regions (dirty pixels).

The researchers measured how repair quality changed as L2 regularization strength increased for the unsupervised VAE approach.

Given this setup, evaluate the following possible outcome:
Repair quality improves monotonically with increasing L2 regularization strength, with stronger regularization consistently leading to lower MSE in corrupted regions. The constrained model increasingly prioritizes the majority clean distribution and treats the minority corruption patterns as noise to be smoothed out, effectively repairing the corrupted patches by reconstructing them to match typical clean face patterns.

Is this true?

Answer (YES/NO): NO